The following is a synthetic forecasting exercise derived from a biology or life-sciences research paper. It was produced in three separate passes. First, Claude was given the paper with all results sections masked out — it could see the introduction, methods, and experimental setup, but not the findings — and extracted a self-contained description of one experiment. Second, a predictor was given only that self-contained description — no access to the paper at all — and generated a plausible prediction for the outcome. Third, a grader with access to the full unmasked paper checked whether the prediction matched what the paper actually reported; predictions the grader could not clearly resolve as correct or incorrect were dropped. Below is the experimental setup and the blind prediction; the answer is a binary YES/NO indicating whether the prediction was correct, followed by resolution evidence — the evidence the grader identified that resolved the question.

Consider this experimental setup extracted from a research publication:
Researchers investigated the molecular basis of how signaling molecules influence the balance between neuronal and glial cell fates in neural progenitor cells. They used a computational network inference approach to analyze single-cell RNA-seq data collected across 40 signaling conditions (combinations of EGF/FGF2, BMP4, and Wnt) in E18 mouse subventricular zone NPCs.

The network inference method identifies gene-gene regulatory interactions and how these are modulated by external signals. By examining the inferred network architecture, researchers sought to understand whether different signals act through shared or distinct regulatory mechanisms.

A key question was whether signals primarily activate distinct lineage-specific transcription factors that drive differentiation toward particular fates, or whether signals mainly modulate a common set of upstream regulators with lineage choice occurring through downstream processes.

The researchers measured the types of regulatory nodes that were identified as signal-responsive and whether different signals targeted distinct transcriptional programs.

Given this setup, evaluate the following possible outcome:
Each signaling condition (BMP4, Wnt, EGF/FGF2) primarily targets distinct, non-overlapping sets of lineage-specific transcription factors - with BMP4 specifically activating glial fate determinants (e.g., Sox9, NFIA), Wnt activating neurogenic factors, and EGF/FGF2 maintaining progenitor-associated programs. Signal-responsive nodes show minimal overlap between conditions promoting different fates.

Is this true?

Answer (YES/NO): NO